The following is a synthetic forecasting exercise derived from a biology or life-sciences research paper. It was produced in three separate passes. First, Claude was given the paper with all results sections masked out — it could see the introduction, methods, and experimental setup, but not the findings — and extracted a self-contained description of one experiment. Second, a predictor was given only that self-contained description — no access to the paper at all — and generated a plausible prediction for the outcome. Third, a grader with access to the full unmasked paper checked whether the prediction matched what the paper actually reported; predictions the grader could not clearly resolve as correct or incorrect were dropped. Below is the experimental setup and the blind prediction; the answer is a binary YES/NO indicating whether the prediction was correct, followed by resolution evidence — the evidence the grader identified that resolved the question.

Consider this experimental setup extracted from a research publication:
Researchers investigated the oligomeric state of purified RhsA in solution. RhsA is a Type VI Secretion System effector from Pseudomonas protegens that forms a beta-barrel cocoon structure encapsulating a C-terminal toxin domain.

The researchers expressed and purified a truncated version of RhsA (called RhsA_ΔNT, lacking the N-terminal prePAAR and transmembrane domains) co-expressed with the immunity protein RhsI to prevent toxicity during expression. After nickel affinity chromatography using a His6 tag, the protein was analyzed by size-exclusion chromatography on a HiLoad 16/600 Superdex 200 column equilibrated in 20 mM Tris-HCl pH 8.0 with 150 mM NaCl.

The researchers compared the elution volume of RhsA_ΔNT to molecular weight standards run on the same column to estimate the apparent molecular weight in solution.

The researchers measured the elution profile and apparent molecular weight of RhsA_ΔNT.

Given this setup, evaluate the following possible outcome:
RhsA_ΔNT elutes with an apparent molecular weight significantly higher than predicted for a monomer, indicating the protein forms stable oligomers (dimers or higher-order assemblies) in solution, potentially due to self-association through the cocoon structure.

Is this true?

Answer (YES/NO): YES